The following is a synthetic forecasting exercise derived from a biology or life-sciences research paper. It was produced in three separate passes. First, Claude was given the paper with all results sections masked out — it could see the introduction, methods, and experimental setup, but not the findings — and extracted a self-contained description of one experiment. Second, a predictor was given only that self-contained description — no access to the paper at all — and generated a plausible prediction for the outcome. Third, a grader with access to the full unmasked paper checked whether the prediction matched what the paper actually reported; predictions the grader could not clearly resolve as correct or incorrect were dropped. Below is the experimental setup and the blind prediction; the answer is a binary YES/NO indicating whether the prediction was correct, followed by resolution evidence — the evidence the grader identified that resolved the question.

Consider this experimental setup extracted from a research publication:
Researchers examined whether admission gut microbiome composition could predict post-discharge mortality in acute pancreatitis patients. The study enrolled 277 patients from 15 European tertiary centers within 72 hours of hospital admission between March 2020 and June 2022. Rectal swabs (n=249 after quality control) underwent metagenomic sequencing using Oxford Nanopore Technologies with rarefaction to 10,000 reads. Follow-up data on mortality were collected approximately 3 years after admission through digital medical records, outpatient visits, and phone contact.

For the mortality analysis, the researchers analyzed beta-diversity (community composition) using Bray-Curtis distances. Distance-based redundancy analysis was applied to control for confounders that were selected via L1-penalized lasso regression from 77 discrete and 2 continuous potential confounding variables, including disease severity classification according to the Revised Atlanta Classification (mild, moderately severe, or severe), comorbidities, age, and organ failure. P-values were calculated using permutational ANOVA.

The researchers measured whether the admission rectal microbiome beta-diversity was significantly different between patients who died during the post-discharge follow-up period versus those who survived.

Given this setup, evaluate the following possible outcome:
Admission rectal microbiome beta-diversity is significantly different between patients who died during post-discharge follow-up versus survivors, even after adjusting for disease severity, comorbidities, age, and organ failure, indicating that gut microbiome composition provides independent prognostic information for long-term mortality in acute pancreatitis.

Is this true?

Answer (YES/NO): NO